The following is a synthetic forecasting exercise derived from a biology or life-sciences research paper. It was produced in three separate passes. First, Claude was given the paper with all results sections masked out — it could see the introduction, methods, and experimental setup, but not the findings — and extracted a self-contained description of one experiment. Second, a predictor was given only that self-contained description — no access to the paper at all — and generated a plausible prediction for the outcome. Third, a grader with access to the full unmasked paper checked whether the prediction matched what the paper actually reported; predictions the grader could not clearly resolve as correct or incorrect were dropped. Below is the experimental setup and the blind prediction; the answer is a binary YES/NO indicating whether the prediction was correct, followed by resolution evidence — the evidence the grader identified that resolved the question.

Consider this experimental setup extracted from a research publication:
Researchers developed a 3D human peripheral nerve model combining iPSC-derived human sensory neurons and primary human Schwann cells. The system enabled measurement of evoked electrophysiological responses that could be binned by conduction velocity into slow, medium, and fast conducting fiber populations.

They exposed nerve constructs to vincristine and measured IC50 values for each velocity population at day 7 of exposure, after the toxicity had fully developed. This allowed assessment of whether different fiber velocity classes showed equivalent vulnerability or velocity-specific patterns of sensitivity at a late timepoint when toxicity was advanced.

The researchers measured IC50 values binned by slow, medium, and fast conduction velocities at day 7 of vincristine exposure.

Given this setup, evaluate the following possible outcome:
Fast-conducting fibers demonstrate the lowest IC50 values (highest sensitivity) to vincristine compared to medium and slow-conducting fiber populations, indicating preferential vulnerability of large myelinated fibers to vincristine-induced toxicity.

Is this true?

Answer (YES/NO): YES